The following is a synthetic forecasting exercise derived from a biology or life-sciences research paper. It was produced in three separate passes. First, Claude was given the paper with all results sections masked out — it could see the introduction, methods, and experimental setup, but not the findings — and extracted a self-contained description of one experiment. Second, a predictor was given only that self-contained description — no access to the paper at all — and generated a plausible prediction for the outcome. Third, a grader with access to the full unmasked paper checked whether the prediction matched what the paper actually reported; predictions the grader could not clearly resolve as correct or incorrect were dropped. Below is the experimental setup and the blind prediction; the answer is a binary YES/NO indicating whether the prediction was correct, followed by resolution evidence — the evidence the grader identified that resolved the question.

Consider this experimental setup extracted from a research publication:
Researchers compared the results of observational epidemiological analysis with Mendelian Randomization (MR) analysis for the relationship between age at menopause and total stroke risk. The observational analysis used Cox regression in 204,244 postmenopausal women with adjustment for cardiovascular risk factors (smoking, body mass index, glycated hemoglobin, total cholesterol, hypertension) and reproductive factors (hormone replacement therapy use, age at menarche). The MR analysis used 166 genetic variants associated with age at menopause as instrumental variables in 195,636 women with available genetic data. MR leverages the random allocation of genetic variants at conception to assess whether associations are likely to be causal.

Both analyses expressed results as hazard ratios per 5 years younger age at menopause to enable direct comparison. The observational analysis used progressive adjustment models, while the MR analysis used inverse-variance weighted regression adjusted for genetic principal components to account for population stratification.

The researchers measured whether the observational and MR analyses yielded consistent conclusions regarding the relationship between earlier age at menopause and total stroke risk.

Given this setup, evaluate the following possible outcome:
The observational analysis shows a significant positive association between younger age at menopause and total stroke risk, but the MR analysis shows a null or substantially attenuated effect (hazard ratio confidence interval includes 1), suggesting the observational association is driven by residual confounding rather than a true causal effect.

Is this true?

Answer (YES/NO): YES